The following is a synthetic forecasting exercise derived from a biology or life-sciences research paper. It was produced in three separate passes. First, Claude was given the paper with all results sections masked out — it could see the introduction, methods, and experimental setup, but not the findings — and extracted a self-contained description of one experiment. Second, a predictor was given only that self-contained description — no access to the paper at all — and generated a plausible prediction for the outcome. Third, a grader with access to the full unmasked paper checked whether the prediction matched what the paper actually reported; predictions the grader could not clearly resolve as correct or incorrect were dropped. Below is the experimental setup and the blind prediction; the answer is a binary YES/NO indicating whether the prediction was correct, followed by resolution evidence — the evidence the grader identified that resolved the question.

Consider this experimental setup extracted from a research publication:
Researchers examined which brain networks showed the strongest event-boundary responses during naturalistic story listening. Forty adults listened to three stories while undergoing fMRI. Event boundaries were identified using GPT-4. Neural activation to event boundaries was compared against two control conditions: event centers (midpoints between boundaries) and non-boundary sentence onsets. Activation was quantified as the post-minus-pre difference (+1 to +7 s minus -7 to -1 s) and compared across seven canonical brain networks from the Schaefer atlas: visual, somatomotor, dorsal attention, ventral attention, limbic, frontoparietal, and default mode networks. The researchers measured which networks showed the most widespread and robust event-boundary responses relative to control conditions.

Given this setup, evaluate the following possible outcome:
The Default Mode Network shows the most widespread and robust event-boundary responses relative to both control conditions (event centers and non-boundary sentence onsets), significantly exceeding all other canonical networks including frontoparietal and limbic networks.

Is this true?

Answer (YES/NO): NO